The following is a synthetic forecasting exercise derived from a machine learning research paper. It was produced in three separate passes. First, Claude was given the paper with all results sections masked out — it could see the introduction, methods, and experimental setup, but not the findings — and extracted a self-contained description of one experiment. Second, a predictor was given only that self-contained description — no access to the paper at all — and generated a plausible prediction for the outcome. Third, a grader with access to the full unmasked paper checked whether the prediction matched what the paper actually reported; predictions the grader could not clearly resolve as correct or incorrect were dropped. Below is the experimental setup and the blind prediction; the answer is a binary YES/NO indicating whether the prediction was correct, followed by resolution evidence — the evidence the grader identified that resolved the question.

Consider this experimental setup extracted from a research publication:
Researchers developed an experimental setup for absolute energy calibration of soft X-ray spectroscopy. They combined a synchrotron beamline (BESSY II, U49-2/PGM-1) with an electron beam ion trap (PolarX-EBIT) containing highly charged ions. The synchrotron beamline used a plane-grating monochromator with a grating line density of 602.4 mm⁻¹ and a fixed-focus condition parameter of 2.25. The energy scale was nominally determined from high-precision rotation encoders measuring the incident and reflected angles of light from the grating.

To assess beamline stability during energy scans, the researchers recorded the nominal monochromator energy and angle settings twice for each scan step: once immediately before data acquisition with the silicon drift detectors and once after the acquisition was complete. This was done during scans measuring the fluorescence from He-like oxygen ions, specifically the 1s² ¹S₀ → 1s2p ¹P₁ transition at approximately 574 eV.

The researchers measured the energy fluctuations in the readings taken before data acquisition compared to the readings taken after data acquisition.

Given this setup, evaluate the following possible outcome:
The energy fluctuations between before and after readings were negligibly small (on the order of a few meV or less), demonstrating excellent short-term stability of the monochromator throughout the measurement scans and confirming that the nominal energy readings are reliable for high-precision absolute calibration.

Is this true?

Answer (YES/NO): NO